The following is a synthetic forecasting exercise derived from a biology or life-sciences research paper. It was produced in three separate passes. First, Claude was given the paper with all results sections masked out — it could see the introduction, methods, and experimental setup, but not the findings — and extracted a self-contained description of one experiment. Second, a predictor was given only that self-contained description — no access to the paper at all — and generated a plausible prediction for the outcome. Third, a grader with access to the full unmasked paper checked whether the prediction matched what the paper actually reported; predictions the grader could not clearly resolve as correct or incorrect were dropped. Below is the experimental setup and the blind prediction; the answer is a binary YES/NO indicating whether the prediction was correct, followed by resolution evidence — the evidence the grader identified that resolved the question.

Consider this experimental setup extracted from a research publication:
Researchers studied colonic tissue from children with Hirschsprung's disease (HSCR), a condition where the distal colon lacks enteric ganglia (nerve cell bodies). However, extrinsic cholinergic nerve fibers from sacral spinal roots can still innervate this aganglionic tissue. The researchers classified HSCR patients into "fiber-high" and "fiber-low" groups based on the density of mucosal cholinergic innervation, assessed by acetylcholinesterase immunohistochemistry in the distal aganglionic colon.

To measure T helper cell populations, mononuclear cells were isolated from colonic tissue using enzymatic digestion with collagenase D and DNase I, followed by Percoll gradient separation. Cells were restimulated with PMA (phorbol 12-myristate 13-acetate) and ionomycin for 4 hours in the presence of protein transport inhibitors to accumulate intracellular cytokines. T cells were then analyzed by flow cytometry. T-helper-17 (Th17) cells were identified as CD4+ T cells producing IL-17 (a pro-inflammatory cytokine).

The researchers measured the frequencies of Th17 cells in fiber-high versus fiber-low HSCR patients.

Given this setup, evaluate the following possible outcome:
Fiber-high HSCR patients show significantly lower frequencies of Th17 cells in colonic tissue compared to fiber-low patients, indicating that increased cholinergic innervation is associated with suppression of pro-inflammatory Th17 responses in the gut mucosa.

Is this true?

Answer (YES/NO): YES